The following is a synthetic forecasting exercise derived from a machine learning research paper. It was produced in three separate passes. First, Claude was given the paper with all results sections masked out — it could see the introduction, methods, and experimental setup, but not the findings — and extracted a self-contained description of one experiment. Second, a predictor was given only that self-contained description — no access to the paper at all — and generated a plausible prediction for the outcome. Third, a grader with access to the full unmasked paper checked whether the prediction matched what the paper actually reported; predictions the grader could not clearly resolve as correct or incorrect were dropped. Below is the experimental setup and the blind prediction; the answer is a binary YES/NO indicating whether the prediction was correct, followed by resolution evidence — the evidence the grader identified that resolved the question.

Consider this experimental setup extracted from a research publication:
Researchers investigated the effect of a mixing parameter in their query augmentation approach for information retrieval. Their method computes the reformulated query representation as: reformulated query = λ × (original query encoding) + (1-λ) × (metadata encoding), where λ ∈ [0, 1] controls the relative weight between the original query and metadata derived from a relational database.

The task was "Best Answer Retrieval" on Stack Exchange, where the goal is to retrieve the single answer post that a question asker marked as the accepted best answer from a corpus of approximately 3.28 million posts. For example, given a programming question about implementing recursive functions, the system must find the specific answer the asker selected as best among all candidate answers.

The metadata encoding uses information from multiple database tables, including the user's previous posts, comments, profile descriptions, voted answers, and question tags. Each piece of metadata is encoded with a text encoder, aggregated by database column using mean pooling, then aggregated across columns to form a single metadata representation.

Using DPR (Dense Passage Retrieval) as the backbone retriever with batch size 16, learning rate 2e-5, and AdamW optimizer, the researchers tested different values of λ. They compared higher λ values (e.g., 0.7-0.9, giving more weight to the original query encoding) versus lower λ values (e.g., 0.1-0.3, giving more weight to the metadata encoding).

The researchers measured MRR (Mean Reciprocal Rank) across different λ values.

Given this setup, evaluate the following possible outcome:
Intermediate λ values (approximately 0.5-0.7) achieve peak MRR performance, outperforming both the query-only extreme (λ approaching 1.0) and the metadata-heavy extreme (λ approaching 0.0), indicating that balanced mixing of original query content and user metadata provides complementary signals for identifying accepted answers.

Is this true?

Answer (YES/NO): YES